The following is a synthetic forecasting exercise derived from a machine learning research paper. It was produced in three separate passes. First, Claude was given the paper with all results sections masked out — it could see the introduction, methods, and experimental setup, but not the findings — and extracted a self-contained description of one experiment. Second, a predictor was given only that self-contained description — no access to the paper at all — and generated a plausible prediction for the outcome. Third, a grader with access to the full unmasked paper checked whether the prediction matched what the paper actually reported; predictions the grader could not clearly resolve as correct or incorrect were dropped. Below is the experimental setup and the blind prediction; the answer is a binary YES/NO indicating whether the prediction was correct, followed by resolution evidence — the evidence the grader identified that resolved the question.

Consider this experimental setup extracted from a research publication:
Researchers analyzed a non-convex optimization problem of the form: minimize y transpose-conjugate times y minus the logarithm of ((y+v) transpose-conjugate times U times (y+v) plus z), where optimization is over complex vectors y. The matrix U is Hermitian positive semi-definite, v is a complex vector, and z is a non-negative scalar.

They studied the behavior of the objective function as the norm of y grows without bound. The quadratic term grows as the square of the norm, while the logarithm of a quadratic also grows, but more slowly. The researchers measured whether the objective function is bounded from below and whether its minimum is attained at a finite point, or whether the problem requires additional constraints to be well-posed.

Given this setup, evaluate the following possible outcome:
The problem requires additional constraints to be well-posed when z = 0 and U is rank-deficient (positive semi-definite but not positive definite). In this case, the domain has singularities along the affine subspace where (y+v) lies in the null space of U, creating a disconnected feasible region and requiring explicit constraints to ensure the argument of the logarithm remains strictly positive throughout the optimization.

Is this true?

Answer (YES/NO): NO